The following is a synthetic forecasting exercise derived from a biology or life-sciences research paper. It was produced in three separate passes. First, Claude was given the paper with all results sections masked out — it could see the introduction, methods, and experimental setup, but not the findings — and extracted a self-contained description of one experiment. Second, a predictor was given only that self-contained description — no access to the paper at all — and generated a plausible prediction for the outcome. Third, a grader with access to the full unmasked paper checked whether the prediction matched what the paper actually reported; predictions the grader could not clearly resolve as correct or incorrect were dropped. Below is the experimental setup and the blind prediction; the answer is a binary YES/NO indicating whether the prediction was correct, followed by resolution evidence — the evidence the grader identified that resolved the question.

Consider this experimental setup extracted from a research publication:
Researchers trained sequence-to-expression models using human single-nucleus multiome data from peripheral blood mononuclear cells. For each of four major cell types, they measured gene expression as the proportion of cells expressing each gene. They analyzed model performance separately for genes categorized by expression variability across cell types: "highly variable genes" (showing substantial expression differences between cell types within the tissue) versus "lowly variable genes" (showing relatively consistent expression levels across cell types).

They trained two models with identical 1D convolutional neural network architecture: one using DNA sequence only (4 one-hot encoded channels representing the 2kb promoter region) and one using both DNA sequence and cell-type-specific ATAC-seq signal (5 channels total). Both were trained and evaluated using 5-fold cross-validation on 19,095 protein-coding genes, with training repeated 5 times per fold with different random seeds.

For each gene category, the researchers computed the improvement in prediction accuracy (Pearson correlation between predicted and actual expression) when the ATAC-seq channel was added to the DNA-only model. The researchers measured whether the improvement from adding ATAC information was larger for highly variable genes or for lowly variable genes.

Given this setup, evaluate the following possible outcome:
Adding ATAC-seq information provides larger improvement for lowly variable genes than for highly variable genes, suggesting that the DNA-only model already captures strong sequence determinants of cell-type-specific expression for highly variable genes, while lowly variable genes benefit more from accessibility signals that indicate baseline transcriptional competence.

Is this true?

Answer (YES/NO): NO